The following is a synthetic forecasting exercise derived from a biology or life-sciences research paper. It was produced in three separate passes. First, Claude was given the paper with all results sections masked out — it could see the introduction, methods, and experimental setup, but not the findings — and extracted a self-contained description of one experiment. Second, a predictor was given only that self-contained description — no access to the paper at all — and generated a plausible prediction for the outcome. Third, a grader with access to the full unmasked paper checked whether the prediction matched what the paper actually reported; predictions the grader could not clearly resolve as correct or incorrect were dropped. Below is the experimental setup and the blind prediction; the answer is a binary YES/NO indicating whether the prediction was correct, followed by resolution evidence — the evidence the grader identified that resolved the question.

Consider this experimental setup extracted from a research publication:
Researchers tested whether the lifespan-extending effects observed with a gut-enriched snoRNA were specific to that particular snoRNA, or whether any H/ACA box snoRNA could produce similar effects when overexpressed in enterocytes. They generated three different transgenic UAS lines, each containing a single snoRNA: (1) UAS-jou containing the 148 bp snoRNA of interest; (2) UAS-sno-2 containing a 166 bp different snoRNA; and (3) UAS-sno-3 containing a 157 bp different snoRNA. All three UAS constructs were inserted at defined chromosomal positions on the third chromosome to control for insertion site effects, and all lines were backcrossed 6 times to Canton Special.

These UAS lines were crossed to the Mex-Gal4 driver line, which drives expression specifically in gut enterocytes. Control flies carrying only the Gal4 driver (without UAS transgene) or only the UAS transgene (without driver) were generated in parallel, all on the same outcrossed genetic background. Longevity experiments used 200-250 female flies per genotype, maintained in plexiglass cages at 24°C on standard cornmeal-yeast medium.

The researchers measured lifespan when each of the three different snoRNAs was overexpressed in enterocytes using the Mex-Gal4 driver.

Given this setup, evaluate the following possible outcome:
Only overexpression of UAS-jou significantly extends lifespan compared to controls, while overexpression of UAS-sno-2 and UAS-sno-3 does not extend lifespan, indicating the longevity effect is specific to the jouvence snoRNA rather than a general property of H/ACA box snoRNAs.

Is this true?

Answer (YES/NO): YES